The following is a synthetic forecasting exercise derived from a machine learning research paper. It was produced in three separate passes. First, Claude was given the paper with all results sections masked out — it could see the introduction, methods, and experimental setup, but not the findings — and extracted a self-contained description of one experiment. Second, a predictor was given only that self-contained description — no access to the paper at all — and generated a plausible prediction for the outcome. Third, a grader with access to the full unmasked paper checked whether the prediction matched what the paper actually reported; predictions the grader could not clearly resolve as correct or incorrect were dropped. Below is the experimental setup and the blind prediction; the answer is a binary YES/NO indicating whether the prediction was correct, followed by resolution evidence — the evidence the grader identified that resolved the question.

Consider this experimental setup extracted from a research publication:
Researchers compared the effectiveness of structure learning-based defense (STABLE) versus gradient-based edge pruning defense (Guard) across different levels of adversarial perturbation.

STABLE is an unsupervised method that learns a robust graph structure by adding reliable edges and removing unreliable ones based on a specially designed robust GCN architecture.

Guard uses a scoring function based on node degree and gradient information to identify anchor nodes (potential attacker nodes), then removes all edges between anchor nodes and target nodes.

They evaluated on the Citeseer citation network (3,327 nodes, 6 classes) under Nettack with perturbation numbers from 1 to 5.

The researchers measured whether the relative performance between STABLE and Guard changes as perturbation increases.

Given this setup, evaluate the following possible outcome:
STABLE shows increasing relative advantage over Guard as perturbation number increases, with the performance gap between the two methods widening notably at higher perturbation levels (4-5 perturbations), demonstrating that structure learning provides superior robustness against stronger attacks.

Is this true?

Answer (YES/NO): NO